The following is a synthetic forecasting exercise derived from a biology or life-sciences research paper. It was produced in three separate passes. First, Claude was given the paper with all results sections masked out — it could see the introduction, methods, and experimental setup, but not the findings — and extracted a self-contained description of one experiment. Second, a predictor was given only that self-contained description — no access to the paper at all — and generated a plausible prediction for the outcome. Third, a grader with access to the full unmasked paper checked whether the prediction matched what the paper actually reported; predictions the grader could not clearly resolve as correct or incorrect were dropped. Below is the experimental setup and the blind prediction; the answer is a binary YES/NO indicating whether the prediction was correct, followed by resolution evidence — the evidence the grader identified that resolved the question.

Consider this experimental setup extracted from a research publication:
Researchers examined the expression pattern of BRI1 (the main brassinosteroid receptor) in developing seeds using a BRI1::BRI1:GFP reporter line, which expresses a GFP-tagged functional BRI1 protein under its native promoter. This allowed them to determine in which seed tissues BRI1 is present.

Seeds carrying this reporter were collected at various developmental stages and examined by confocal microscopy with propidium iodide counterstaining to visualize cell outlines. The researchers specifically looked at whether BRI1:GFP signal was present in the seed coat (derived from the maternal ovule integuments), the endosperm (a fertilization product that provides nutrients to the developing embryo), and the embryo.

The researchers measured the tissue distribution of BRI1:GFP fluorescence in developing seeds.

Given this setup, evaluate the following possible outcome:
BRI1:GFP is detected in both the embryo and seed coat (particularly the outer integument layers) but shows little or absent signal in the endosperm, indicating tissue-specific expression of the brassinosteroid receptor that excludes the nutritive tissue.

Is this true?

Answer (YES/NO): NO